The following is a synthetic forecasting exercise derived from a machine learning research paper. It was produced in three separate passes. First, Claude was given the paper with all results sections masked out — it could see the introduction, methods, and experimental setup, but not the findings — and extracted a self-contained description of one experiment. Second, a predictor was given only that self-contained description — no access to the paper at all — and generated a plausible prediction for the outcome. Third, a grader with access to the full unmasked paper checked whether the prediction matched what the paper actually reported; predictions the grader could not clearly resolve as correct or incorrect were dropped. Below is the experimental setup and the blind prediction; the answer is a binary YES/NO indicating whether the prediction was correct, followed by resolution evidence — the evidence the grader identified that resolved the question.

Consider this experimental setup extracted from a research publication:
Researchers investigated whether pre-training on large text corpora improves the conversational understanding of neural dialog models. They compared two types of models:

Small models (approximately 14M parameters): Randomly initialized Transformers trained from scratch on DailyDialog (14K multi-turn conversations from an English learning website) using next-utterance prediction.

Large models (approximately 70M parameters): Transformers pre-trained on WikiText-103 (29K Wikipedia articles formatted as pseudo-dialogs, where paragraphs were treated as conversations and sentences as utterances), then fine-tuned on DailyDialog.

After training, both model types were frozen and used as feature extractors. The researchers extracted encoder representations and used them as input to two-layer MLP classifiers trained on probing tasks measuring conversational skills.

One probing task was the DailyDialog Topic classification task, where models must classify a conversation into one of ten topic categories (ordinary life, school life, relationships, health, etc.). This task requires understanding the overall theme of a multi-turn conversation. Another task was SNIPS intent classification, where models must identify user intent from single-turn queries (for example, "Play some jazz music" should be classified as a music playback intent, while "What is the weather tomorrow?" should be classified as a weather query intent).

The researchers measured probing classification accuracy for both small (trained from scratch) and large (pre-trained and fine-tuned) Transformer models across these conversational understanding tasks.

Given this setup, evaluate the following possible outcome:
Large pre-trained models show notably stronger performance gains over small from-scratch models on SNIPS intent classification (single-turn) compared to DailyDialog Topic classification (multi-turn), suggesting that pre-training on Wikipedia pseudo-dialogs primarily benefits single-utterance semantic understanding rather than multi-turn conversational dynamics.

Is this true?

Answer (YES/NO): NO